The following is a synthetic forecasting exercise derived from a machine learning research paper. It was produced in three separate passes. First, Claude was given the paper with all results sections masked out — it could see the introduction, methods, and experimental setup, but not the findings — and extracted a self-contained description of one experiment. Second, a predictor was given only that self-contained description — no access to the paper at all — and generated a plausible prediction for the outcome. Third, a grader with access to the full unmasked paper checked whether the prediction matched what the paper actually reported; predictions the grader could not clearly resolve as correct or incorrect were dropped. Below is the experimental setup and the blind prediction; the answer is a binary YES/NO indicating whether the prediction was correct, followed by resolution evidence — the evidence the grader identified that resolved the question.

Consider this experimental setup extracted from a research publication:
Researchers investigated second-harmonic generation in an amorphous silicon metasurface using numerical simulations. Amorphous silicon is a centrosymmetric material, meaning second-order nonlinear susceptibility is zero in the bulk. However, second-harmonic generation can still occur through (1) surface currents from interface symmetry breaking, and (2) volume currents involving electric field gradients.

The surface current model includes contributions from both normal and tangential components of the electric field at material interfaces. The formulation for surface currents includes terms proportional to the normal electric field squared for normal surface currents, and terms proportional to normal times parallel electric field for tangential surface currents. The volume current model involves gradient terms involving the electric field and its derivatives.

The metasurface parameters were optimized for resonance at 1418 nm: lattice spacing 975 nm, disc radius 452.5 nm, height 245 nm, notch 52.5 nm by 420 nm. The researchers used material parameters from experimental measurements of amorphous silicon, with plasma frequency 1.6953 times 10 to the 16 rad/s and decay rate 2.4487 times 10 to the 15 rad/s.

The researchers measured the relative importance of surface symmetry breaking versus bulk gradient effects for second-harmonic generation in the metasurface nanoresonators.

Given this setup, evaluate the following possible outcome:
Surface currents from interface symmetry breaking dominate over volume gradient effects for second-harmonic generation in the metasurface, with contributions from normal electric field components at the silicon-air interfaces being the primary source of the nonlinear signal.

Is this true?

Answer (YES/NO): YES